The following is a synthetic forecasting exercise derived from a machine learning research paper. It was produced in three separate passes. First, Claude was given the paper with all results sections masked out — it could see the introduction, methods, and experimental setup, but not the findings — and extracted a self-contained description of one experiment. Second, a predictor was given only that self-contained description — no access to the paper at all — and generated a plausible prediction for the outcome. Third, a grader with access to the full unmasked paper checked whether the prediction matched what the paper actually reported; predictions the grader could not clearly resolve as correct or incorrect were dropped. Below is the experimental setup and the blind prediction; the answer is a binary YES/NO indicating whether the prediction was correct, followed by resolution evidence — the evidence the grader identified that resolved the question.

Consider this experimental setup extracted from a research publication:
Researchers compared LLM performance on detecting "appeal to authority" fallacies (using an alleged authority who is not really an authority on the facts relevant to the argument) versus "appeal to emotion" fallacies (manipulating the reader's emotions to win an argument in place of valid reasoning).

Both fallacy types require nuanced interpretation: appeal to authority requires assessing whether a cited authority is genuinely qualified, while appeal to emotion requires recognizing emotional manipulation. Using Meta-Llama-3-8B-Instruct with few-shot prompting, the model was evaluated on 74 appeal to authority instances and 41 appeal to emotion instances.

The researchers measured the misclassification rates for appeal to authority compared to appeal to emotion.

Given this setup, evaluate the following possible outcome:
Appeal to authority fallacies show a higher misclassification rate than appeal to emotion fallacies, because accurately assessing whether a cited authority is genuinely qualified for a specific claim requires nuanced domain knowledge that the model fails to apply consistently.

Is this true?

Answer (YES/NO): NO